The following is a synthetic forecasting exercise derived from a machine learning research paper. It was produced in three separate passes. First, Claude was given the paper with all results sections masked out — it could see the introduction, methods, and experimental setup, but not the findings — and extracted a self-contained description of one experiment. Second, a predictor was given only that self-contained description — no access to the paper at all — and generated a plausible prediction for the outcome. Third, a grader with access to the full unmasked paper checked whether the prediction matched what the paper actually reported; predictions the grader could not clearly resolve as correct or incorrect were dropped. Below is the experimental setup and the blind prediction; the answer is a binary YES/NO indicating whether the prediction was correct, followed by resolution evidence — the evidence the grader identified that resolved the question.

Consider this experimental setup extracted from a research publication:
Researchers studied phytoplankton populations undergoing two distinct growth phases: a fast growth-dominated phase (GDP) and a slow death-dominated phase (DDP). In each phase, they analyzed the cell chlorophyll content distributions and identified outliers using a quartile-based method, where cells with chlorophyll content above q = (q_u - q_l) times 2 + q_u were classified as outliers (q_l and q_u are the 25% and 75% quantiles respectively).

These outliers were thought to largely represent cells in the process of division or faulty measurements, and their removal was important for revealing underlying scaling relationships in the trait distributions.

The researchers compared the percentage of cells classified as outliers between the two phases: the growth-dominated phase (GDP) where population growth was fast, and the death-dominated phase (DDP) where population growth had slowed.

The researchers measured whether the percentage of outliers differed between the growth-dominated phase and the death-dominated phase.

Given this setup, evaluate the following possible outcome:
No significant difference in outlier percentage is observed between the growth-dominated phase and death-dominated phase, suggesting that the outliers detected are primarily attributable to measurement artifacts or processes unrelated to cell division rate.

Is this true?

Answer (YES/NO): NO